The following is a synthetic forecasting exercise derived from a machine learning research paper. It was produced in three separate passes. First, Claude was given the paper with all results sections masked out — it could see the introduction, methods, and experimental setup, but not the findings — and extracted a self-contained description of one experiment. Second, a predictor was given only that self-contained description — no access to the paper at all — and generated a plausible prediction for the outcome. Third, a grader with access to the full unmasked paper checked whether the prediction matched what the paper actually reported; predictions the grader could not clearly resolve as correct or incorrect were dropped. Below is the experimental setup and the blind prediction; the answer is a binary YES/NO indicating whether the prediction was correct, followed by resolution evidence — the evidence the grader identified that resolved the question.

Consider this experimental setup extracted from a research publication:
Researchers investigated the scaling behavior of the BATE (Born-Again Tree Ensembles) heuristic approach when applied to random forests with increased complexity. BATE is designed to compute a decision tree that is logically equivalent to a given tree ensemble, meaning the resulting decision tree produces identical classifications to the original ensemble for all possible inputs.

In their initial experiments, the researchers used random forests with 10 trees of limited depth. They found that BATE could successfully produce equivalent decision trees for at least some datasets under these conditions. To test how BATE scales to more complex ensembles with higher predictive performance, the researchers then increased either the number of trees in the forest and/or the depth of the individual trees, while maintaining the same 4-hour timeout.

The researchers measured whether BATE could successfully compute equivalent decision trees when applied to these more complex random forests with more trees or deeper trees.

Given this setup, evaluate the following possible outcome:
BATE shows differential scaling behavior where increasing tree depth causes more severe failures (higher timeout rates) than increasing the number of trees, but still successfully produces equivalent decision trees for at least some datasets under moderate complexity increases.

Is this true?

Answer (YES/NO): NO